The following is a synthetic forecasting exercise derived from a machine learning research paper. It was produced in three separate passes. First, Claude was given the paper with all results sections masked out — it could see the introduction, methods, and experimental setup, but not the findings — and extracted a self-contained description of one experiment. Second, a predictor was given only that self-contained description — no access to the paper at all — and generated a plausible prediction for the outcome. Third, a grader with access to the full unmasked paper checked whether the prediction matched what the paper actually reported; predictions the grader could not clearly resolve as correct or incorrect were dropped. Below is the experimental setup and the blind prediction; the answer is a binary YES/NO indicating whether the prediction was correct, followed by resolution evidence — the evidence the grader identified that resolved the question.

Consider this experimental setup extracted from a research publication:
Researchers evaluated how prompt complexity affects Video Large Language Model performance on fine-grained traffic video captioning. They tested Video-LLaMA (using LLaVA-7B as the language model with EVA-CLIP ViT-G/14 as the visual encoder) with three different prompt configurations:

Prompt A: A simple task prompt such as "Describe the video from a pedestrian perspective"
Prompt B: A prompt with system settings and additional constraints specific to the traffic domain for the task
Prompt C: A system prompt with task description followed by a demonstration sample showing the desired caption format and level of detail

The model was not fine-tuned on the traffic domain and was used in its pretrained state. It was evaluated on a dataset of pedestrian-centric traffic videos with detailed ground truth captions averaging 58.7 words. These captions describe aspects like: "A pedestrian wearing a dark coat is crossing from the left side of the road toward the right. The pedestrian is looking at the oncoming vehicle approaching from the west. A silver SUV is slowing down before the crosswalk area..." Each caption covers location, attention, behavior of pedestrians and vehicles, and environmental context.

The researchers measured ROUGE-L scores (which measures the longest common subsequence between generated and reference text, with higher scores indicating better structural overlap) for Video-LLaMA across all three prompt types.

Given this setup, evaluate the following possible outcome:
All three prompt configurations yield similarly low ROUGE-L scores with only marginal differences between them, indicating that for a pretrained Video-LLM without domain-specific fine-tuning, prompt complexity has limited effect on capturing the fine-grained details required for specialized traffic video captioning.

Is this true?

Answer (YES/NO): NO